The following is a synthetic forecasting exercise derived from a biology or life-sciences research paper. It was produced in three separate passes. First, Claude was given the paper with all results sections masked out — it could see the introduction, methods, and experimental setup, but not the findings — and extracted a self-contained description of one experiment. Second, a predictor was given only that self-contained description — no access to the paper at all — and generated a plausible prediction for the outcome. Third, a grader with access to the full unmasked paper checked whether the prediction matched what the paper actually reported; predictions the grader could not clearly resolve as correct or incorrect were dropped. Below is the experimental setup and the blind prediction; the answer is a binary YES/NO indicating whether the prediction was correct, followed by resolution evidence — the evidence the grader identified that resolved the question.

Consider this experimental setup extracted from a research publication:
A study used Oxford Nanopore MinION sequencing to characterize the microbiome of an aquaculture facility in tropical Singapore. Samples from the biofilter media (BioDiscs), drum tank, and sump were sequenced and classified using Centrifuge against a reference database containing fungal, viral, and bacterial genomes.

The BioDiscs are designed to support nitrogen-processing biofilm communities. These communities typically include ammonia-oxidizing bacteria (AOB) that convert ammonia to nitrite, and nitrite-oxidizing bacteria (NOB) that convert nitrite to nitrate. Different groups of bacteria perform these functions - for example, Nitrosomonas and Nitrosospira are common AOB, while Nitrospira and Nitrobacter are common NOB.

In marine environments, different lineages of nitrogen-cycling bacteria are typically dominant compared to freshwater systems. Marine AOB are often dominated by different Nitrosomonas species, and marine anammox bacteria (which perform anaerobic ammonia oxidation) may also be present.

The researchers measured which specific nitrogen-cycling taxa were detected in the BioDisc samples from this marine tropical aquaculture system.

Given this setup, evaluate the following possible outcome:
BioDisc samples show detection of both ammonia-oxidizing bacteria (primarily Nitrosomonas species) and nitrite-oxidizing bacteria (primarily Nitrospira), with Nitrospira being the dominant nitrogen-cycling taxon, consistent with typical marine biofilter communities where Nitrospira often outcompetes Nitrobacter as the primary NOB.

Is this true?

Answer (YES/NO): NO